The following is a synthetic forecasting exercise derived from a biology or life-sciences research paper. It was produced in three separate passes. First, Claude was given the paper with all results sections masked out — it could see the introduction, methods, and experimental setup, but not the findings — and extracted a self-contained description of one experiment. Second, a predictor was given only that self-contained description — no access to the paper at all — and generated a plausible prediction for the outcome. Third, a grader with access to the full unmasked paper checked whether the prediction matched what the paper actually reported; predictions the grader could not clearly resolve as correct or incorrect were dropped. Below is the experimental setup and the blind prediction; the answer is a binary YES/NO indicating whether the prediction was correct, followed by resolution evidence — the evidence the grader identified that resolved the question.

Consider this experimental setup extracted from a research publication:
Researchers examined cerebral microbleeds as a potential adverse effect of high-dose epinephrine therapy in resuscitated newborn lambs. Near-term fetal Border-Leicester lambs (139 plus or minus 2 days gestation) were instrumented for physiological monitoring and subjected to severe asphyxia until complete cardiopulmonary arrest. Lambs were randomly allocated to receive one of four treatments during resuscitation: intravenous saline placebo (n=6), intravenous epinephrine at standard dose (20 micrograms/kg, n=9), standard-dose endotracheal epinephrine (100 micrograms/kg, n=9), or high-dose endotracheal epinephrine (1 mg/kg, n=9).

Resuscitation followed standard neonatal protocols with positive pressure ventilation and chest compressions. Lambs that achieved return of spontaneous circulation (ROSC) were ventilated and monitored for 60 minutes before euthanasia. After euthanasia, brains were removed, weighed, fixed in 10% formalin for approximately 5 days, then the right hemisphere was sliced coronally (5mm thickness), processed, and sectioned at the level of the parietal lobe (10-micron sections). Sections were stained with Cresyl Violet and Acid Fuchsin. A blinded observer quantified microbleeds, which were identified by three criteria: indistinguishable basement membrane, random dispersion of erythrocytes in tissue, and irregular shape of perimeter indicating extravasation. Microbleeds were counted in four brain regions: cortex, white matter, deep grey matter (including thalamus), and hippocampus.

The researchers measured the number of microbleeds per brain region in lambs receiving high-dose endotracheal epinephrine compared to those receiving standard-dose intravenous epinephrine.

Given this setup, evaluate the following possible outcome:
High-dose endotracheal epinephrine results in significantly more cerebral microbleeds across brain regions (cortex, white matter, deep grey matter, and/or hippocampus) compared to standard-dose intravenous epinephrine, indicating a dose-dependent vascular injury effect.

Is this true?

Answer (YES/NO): NO